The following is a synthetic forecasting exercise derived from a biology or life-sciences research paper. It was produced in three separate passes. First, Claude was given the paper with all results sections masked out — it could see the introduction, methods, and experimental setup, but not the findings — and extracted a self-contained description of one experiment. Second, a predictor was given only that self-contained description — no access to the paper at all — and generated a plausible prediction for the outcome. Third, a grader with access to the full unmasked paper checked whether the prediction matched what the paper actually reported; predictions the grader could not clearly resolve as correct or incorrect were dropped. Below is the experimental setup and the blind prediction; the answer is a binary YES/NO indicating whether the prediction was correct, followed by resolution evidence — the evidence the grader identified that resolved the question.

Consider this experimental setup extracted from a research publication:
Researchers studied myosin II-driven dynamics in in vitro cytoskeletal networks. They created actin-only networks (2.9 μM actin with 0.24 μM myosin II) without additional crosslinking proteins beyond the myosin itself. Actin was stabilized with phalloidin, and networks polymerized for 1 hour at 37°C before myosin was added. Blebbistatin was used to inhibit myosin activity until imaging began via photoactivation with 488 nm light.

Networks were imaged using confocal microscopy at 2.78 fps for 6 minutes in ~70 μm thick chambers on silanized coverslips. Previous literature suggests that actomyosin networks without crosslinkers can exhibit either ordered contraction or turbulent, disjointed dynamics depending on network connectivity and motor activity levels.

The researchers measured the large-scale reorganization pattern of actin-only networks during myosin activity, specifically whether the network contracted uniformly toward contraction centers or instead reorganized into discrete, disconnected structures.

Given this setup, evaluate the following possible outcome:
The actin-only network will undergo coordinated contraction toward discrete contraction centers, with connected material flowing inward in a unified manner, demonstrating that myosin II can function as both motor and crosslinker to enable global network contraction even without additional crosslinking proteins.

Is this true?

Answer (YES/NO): NO